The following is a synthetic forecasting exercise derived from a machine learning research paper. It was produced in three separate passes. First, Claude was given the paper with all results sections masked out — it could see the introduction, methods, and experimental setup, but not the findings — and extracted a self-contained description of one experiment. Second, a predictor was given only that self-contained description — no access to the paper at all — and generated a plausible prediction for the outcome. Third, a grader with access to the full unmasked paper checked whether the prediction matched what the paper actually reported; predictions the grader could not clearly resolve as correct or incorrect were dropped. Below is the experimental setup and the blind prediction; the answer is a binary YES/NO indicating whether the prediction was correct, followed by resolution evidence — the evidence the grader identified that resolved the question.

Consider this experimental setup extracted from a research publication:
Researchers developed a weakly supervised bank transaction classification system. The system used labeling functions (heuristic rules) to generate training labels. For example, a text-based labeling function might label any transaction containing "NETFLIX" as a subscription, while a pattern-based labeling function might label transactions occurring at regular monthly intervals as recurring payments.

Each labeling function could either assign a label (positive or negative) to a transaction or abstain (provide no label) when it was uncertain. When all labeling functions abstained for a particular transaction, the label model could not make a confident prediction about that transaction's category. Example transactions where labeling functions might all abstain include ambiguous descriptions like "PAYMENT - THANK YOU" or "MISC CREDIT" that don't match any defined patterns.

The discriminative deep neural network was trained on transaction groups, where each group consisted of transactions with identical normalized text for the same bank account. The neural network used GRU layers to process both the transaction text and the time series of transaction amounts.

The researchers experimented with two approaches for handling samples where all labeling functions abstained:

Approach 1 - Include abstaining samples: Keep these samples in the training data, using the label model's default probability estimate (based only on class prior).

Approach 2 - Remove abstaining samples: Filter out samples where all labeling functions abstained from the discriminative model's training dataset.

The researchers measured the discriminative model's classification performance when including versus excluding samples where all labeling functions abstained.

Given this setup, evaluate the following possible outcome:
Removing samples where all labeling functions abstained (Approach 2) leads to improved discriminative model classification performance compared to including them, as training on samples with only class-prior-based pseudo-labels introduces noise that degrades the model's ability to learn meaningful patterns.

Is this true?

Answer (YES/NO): YES